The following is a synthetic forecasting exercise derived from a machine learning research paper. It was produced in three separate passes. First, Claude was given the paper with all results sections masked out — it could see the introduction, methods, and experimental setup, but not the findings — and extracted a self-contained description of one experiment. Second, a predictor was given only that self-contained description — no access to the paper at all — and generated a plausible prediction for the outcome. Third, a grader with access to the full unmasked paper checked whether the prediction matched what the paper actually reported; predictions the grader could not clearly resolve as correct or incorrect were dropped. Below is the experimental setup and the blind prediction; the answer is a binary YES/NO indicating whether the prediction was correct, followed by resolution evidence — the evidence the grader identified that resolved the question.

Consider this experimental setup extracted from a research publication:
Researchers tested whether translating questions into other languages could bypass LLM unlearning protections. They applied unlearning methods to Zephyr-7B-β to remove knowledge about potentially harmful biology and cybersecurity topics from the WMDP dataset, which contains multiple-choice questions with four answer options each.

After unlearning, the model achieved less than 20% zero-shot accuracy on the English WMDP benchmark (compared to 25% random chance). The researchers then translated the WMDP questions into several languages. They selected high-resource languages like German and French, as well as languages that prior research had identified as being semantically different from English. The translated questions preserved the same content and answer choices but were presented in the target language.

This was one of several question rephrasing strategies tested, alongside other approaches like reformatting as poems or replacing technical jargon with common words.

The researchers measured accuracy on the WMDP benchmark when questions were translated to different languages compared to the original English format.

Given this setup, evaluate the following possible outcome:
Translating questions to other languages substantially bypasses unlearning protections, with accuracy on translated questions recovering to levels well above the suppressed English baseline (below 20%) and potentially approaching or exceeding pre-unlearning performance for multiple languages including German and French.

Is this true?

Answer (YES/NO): NO